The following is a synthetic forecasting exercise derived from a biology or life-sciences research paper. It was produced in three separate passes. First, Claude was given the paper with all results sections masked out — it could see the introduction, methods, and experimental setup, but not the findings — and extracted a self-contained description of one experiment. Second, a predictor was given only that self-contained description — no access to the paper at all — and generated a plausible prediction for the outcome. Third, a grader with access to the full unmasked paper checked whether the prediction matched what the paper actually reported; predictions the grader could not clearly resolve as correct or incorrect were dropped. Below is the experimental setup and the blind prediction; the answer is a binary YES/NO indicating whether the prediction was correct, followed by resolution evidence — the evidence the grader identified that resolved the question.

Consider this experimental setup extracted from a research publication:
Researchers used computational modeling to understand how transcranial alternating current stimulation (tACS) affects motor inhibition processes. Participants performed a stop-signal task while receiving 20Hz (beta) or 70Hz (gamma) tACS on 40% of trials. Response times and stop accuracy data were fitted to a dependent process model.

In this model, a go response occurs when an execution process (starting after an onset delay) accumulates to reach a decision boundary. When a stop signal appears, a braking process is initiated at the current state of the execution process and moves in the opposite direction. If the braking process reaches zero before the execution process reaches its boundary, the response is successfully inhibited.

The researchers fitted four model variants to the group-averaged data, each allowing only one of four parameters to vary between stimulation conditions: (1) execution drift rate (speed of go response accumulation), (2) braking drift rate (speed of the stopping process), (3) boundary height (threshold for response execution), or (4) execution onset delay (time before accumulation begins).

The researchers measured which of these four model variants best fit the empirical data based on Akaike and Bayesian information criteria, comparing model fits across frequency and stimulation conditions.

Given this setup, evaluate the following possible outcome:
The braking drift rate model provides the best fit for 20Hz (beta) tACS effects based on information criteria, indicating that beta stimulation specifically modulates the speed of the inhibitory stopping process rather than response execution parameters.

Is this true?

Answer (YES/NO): YES